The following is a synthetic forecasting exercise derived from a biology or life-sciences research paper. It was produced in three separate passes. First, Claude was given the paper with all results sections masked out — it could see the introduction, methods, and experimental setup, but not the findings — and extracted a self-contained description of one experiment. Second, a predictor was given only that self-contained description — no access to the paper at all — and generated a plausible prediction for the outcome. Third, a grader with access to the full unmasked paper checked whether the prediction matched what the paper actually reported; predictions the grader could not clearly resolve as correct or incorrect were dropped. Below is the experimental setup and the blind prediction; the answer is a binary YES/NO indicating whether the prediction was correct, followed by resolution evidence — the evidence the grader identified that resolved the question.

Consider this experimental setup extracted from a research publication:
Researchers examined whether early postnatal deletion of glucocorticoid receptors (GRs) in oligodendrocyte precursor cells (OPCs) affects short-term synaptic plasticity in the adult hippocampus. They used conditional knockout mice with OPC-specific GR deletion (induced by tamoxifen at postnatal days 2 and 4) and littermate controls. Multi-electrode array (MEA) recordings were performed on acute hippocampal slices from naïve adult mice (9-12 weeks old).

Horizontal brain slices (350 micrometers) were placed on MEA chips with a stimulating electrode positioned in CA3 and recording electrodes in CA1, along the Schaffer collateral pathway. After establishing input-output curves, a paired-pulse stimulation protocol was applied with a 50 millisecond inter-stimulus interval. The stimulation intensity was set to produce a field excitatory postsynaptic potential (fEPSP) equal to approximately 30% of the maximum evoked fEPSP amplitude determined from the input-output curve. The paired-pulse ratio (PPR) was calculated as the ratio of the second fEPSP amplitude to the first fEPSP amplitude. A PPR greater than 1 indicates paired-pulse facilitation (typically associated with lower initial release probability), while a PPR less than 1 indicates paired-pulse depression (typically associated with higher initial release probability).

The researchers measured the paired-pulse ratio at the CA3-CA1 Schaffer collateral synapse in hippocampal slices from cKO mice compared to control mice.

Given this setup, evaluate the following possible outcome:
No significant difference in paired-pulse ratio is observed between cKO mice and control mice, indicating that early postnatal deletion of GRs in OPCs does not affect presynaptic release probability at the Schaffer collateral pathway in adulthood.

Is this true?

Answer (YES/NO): YES